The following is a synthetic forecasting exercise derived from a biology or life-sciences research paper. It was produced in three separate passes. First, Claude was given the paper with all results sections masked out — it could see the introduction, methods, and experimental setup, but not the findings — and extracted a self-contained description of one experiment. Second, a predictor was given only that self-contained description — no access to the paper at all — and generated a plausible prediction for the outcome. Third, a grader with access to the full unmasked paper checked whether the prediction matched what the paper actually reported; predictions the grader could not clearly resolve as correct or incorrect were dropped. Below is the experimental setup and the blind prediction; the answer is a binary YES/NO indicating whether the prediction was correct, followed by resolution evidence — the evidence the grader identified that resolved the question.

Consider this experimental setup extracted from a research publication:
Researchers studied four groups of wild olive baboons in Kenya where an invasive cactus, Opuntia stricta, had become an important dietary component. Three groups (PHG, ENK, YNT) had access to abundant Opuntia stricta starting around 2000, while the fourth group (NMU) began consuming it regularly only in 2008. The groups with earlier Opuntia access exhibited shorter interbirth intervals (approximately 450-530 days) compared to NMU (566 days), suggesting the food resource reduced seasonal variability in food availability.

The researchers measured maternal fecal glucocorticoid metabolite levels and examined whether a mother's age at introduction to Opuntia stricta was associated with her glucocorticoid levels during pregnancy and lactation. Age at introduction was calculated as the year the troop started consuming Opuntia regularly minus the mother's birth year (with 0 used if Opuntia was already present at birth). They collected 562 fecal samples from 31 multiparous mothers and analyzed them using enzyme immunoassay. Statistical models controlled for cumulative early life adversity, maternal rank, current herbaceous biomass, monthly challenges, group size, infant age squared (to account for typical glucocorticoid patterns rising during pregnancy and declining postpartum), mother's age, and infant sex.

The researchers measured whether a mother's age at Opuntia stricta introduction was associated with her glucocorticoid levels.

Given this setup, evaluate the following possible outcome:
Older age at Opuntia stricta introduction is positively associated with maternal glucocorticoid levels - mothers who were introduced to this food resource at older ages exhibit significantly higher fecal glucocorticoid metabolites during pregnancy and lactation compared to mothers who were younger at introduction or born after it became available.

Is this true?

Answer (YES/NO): NO